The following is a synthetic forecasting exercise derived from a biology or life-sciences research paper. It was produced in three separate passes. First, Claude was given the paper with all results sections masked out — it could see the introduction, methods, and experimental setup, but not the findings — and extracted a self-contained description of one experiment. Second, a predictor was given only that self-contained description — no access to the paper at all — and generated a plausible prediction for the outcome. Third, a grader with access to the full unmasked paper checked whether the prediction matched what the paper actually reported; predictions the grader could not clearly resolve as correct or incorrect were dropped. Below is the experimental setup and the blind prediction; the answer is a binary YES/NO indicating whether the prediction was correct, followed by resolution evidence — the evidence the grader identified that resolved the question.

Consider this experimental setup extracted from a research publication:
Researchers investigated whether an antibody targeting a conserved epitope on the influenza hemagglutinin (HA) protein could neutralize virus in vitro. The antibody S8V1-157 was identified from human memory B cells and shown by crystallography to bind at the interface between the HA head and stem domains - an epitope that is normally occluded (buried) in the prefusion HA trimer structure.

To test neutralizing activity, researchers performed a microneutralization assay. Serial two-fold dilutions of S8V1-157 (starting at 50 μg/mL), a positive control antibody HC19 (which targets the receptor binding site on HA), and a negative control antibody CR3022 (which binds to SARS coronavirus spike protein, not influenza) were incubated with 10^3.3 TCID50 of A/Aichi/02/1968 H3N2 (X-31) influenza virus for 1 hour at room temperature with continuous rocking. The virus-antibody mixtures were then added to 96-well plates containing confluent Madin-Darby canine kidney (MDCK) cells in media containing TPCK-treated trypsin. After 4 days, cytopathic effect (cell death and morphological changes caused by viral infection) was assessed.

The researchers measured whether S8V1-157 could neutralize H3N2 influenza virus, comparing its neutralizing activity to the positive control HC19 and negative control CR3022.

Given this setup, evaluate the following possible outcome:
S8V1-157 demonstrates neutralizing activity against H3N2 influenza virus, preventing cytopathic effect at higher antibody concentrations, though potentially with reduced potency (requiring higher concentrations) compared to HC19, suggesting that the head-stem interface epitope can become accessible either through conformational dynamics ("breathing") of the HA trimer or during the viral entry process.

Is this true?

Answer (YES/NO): NO